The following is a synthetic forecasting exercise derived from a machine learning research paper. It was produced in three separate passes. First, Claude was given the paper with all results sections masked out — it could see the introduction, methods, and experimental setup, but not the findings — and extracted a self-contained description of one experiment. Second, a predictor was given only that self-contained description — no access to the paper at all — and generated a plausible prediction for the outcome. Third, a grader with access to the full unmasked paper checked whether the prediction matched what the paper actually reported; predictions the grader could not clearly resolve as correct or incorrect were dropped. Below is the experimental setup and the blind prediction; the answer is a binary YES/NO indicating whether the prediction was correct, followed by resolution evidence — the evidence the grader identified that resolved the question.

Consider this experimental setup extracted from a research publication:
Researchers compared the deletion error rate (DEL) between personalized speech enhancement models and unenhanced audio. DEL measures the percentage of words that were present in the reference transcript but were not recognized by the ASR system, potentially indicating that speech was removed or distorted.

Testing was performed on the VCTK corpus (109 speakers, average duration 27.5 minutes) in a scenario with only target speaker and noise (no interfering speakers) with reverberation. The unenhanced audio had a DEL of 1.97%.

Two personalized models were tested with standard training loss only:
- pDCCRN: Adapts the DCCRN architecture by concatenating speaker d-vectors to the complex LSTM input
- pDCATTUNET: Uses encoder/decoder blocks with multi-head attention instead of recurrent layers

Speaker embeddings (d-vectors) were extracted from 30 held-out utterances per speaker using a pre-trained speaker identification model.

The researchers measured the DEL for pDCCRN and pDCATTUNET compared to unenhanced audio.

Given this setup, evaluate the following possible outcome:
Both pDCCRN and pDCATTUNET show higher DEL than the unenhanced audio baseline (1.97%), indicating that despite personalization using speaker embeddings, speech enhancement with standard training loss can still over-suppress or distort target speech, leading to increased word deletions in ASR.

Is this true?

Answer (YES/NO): YES